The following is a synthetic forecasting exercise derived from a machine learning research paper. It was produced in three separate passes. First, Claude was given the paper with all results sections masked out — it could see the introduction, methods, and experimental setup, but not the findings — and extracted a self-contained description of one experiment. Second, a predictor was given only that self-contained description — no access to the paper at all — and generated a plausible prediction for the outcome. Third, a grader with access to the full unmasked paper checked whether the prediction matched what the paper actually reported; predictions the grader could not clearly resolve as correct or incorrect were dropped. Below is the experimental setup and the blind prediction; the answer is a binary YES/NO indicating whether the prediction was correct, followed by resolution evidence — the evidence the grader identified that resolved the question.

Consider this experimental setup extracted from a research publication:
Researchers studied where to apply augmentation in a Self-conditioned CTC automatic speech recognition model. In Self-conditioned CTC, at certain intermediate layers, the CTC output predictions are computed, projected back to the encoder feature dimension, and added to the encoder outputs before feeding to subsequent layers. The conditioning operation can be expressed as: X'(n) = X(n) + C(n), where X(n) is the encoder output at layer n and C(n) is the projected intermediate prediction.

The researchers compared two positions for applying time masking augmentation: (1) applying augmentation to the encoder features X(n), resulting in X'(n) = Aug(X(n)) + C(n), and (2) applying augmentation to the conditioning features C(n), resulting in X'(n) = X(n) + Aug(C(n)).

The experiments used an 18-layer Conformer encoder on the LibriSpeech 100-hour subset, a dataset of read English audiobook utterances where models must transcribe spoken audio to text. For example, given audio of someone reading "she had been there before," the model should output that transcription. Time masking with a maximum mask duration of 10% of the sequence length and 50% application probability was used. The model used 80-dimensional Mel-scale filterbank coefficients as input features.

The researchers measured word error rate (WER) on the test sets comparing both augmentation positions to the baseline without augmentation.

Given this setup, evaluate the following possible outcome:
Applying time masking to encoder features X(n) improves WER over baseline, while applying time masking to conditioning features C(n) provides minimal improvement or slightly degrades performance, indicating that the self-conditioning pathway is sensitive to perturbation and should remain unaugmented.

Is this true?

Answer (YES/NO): NO